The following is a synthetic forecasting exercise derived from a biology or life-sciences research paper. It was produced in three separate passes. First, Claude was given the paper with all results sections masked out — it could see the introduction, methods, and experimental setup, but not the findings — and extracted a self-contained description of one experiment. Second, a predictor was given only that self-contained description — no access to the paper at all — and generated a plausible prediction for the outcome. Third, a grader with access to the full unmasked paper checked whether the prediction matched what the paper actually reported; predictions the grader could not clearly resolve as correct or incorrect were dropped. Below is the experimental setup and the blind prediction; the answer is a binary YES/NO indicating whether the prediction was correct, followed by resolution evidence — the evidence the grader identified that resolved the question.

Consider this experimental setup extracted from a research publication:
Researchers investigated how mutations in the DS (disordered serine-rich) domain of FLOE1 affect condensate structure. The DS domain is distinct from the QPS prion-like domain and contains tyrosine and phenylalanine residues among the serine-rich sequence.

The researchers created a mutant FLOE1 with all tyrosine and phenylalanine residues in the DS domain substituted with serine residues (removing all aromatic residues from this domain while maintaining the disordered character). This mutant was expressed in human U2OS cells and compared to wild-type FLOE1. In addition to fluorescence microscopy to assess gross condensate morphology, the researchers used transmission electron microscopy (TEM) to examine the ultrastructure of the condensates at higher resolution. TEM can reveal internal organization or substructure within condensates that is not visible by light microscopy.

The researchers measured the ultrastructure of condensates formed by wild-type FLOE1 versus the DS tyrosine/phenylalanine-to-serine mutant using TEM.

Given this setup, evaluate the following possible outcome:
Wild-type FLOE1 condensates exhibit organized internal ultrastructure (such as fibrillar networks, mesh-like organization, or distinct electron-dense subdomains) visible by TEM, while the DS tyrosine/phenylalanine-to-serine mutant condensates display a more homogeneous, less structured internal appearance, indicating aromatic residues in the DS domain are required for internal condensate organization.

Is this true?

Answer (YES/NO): NO